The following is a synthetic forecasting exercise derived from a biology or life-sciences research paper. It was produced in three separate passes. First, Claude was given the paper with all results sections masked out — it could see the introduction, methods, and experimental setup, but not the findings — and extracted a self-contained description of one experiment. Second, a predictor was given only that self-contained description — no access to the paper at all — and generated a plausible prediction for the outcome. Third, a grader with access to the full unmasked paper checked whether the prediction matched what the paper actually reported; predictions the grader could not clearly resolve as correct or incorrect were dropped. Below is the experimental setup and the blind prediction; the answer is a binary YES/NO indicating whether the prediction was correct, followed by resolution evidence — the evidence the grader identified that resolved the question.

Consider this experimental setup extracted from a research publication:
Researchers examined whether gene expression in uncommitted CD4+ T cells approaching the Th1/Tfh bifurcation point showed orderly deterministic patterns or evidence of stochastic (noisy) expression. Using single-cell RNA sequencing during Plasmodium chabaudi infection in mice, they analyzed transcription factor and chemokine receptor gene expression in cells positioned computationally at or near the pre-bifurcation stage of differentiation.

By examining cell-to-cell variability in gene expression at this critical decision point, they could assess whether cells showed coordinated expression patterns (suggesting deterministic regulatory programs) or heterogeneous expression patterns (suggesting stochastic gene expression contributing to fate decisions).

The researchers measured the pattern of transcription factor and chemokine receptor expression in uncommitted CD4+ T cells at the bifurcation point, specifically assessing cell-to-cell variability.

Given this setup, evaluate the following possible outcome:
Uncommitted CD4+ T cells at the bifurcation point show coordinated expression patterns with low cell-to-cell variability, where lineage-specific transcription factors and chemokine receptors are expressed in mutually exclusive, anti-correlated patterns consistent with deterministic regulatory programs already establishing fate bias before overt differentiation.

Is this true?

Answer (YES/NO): NO